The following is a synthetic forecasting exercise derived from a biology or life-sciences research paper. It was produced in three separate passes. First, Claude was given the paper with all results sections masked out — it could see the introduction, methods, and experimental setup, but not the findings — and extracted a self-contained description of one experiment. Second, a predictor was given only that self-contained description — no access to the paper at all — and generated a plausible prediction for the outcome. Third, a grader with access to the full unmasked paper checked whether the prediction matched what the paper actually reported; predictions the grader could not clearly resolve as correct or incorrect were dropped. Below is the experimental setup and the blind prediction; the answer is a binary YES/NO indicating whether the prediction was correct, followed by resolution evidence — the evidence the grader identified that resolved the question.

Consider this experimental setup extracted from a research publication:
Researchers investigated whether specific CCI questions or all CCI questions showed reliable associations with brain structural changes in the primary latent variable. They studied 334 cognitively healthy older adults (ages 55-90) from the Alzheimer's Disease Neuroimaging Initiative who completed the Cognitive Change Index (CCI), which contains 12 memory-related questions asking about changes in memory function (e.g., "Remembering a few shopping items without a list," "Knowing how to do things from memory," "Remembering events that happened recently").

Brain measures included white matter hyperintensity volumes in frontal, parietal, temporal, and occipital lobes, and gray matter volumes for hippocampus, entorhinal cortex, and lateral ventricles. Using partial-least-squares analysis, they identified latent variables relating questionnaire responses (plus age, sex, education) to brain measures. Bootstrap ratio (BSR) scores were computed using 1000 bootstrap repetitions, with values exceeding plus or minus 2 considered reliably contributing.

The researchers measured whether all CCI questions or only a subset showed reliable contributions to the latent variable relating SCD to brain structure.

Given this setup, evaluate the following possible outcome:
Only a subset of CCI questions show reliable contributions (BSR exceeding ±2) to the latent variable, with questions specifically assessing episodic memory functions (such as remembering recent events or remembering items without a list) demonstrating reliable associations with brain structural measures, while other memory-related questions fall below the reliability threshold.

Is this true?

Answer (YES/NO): NO